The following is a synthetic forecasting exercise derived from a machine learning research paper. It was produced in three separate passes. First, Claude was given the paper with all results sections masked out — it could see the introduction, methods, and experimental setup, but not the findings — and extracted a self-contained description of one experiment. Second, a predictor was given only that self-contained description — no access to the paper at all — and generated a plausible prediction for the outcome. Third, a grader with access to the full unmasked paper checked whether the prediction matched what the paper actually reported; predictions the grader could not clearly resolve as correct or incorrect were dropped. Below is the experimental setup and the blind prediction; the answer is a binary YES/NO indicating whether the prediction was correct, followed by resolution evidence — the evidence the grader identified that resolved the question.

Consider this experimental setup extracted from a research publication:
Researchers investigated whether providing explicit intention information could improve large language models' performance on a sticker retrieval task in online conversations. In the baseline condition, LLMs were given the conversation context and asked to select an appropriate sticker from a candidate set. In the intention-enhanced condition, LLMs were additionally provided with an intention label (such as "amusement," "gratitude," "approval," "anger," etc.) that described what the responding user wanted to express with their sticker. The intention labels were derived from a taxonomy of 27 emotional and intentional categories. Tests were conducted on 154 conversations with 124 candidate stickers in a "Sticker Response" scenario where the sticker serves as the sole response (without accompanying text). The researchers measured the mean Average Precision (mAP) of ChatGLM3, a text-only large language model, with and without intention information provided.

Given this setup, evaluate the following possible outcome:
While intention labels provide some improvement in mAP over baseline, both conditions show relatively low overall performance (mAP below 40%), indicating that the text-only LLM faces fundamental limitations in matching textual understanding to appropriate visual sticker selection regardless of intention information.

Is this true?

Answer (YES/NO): NO